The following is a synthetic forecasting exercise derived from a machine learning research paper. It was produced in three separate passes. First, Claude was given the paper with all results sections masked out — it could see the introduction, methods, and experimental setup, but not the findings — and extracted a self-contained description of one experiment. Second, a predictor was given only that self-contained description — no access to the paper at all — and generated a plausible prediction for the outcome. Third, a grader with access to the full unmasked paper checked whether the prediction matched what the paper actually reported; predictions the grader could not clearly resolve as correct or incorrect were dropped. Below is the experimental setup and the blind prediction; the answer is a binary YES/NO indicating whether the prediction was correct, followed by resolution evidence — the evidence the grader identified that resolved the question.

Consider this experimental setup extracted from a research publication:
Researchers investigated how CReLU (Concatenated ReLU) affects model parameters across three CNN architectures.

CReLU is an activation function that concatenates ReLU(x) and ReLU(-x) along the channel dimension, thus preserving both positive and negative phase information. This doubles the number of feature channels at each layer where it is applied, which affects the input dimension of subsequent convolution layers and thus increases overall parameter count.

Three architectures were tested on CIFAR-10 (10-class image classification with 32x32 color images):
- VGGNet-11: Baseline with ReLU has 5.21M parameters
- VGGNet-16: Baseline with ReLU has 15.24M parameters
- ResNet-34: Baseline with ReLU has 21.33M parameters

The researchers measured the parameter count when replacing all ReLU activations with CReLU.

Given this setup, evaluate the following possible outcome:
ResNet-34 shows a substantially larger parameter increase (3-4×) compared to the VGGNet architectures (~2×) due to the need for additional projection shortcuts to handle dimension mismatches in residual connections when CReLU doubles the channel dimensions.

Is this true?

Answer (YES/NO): NO